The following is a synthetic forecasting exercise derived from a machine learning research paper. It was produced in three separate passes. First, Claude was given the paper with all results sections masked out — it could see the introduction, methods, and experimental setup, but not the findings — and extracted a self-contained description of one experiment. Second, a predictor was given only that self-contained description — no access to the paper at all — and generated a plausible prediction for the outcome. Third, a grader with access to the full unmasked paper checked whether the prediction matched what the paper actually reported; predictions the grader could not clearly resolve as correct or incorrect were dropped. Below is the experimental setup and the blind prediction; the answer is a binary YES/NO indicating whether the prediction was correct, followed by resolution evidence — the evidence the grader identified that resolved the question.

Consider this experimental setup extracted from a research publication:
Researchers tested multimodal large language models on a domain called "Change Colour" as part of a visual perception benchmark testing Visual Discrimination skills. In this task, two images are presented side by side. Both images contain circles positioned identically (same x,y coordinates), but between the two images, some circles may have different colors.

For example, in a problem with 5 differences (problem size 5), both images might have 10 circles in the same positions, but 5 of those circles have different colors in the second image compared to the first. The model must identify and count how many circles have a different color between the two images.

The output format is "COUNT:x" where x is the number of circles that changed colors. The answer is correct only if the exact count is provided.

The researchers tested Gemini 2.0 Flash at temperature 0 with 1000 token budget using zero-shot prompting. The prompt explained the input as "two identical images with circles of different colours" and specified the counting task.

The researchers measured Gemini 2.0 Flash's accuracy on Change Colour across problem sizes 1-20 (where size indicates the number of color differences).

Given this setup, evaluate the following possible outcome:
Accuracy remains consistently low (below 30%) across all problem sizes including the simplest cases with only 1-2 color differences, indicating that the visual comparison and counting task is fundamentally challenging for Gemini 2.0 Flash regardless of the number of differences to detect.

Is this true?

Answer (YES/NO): NO